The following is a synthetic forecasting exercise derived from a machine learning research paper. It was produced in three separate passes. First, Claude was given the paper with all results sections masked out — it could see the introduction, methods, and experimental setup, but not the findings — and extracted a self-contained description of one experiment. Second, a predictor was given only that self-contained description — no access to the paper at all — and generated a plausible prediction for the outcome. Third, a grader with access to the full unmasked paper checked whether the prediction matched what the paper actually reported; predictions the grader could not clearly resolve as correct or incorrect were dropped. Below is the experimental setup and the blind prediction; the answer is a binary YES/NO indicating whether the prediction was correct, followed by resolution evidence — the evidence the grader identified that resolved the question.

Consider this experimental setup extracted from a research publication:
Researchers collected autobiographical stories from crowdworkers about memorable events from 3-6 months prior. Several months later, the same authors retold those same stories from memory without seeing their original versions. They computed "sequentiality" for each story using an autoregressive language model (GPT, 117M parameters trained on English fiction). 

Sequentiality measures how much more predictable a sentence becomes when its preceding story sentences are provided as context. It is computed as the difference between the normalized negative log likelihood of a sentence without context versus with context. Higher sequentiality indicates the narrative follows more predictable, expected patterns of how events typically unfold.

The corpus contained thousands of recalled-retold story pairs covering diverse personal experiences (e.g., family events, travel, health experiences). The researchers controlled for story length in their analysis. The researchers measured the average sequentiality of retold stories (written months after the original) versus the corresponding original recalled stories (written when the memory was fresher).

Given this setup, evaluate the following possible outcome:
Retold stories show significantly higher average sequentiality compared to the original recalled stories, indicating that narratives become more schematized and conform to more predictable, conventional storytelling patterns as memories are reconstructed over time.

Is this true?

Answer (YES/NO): YES